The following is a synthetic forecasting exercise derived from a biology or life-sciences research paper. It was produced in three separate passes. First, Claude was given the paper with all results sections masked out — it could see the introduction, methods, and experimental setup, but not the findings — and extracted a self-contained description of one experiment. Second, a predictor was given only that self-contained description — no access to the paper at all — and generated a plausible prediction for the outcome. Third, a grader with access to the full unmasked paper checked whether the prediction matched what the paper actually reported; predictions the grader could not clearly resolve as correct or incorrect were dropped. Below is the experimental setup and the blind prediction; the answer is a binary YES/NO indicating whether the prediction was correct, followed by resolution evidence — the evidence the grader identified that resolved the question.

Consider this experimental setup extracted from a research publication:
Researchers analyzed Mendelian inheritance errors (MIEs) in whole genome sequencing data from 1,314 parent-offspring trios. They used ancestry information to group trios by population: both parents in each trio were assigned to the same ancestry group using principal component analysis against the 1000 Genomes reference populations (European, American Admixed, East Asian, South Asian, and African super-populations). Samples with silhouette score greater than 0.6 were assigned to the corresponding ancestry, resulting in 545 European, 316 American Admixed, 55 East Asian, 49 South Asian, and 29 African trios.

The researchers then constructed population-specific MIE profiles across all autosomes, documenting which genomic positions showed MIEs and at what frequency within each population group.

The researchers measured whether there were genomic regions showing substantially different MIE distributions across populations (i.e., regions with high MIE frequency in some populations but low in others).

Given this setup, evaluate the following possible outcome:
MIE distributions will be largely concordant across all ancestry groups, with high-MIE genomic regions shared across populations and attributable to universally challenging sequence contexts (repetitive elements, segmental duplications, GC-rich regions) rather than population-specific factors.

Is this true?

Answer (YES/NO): NO